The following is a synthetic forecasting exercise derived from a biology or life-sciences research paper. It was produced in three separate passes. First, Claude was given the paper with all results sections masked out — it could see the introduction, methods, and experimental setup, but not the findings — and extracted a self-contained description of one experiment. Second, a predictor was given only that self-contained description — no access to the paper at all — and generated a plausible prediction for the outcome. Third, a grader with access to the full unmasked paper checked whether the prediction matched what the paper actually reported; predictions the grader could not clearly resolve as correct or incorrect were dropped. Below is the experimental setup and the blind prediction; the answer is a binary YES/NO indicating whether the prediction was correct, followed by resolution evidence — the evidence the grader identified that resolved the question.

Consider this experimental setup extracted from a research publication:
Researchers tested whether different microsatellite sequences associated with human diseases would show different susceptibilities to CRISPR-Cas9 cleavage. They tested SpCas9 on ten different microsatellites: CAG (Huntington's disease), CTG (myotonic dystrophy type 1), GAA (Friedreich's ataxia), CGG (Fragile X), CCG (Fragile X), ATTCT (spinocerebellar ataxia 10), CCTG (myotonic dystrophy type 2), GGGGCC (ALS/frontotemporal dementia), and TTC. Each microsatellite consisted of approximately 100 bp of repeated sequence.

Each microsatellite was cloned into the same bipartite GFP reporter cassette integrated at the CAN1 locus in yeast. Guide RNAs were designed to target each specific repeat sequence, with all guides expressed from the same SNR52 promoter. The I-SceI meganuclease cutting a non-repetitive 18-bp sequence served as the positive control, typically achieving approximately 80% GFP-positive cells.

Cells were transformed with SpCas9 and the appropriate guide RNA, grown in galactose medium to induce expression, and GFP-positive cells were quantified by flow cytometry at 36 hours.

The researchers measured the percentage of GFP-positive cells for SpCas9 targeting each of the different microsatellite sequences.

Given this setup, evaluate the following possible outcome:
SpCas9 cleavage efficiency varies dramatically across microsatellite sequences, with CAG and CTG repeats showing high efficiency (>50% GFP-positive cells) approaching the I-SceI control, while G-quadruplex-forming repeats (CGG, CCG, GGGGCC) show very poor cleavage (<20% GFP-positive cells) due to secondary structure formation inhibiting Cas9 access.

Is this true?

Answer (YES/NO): NO